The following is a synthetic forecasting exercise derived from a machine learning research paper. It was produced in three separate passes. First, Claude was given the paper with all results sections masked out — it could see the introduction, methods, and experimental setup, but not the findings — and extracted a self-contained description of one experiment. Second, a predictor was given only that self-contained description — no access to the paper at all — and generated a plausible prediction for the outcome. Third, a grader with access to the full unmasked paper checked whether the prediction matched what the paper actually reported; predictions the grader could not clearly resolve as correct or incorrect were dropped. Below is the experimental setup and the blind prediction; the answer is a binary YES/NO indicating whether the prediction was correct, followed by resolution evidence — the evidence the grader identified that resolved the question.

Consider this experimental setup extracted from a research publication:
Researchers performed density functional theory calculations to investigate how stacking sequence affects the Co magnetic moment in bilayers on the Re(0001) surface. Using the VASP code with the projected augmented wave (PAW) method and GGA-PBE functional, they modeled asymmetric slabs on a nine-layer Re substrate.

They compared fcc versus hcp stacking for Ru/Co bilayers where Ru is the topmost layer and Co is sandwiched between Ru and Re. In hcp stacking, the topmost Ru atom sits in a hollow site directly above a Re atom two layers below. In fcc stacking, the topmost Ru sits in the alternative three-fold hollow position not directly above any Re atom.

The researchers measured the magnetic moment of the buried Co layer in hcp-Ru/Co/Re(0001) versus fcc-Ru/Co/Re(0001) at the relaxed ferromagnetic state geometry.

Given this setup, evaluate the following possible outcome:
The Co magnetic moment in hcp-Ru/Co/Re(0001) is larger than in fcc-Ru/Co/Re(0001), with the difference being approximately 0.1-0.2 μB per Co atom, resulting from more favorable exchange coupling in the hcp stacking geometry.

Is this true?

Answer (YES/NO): NO